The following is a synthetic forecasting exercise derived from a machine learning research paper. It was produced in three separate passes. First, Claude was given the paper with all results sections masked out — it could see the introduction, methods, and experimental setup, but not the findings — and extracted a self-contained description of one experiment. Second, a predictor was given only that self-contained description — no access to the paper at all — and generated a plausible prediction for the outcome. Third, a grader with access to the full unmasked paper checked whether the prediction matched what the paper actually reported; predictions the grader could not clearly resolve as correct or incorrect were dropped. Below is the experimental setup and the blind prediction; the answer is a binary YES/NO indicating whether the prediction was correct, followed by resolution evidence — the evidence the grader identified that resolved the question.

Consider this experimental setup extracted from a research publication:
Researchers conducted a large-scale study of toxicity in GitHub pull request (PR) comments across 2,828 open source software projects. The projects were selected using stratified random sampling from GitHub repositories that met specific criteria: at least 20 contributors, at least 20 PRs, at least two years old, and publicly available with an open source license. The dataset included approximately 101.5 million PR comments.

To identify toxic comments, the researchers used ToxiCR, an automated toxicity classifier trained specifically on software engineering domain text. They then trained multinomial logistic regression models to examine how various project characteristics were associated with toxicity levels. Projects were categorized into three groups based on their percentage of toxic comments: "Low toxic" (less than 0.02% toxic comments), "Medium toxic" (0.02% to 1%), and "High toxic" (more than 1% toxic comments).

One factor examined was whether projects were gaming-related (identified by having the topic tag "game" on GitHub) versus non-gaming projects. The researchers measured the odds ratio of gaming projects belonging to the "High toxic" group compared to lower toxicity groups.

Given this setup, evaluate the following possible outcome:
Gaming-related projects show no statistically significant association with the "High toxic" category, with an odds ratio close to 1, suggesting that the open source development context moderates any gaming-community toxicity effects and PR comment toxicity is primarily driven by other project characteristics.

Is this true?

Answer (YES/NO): NO